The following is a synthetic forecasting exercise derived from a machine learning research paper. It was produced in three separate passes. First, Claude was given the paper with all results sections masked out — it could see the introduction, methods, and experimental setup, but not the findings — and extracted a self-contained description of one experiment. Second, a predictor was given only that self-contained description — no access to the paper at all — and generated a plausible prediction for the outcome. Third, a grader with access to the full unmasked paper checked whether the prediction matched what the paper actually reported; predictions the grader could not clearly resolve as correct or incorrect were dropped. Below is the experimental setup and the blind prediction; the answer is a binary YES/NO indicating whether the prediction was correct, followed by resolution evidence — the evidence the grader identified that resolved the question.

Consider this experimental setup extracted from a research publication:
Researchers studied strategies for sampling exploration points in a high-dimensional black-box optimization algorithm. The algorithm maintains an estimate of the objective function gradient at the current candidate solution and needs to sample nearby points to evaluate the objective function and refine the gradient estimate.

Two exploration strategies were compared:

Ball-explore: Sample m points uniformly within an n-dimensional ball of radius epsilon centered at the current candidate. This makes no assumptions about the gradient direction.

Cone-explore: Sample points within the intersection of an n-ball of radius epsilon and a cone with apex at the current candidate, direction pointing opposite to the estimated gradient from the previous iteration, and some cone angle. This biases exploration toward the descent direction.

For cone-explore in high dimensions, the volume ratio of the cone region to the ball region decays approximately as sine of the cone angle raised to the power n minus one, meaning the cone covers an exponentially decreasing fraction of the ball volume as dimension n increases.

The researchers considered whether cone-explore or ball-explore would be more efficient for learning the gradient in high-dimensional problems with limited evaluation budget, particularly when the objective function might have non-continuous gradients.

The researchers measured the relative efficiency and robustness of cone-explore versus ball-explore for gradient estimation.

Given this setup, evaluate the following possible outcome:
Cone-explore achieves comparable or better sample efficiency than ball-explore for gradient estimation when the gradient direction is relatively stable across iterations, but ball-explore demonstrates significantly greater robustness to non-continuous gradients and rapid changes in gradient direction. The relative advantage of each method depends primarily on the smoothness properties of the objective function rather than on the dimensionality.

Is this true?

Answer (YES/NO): NO